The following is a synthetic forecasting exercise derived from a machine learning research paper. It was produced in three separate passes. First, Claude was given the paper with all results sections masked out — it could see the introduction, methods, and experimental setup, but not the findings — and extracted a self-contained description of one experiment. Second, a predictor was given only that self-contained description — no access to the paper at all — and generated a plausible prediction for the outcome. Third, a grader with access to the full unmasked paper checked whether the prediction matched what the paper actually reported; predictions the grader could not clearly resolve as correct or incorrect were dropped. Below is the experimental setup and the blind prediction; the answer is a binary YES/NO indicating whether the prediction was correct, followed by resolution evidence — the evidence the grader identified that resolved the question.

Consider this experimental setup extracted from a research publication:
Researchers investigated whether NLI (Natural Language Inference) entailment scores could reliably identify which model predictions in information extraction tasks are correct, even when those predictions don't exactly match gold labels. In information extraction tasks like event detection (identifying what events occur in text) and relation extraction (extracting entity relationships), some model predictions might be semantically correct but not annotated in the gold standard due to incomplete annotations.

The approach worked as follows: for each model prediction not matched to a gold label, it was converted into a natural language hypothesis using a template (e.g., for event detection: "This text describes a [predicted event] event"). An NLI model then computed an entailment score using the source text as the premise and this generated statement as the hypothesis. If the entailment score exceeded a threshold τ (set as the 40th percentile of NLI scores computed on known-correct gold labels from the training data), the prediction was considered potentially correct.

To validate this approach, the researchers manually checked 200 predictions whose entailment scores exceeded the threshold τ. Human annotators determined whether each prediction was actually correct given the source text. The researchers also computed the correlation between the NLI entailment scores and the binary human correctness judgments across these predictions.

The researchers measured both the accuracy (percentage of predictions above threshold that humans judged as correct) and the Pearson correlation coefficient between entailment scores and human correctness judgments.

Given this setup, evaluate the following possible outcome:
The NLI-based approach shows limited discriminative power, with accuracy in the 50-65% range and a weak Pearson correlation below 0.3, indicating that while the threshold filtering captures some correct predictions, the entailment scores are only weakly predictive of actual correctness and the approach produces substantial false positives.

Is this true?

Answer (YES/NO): NO